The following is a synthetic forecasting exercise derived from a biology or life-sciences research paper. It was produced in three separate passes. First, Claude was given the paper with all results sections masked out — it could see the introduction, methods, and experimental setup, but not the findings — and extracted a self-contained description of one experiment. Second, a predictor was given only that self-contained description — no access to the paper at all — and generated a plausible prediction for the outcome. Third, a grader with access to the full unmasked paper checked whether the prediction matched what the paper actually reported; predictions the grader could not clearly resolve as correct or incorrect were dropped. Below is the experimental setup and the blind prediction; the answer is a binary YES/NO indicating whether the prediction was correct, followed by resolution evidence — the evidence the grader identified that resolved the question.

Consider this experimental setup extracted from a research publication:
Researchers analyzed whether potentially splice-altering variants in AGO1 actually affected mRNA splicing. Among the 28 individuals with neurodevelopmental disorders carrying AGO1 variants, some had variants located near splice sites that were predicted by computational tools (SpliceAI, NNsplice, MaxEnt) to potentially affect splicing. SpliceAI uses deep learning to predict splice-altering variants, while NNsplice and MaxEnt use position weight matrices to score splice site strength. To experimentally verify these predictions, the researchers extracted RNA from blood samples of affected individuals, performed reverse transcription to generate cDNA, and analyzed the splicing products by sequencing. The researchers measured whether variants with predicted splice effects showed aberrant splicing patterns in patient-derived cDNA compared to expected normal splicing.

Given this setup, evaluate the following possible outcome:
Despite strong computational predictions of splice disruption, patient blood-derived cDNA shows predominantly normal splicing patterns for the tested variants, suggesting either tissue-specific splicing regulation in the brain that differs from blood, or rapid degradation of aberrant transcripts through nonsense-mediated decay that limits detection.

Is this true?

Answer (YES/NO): NO